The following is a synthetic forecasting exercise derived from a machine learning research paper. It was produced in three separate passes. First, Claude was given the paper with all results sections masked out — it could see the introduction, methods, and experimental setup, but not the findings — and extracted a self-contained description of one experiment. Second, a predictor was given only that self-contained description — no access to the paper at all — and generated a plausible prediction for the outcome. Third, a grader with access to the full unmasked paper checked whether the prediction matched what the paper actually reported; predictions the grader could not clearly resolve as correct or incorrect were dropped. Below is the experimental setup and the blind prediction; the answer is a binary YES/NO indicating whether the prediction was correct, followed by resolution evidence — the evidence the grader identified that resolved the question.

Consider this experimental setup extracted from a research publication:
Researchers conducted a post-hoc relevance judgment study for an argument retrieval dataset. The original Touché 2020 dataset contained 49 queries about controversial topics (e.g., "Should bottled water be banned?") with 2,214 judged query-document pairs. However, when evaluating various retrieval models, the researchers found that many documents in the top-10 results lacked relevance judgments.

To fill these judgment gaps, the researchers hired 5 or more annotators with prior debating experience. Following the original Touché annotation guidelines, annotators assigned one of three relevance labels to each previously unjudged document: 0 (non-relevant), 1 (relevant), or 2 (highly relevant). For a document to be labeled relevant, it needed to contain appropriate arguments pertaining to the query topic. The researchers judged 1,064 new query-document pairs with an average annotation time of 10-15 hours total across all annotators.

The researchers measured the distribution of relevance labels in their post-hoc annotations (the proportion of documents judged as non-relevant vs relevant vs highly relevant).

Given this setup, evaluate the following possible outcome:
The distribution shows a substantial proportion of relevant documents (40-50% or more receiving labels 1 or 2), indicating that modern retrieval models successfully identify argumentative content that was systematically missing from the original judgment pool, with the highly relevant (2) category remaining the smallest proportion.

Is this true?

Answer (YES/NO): NO